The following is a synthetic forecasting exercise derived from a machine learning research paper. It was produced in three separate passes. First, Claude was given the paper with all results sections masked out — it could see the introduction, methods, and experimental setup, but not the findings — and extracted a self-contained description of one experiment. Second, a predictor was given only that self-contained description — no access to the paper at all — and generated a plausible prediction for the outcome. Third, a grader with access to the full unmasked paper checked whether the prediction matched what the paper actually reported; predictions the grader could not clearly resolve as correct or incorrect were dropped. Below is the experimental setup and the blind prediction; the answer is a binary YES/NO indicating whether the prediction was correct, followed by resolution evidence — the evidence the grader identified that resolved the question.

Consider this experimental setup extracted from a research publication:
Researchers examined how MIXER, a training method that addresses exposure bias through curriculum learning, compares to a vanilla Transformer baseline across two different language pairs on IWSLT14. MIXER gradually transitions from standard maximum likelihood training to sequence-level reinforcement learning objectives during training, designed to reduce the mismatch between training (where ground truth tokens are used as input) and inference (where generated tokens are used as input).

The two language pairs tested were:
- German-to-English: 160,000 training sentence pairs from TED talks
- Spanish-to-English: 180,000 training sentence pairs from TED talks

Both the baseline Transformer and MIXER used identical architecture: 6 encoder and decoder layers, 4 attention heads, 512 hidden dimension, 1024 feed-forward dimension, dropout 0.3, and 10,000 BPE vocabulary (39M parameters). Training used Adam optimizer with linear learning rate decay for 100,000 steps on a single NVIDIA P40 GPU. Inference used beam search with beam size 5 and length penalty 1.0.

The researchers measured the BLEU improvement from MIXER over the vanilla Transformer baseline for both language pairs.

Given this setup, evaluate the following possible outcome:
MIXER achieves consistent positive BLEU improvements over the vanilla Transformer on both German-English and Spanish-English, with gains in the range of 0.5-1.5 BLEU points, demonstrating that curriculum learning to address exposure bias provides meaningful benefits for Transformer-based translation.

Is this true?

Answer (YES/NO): YES